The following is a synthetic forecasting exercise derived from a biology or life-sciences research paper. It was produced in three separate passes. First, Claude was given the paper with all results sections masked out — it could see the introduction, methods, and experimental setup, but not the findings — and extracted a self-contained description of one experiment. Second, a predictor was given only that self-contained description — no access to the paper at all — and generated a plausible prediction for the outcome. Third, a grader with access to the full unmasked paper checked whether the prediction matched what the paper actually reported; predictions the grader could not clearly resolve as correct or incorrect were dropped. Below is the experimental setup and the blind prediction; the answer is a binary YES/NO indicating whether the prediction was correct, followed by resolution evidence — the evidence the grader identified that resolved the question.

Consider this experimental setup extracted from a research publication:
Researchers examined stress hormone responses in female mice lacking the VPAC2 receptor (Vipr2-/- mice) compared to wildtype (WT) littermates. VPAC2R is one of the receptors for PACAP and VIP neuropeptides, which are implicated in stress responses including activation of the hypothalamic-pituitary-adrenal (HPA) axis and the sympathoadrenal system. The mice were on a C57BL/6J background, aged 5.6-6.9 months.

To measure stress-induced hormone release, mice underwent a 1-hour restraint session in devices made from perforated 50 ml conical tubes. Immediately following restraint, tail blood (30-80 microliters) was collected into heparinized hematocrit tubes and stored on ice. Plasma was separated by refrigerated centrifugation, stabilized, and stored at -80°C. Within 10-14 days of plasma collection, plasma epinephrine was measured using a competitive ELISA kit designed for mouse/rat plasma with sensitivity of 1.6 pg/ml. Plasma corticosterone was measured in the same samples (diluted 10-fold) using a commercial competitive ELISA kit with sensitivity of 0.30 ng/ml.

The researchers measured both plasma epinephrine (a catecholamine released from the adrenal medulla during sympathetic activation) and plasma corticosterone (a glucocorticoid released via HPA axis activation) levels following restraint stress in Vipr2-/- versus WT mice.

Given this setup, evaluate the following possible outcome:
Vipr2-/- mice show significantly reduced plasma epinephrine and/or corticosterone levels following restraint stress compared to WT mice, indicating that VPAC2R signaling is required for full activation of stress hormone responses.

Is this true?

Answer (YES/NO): NO